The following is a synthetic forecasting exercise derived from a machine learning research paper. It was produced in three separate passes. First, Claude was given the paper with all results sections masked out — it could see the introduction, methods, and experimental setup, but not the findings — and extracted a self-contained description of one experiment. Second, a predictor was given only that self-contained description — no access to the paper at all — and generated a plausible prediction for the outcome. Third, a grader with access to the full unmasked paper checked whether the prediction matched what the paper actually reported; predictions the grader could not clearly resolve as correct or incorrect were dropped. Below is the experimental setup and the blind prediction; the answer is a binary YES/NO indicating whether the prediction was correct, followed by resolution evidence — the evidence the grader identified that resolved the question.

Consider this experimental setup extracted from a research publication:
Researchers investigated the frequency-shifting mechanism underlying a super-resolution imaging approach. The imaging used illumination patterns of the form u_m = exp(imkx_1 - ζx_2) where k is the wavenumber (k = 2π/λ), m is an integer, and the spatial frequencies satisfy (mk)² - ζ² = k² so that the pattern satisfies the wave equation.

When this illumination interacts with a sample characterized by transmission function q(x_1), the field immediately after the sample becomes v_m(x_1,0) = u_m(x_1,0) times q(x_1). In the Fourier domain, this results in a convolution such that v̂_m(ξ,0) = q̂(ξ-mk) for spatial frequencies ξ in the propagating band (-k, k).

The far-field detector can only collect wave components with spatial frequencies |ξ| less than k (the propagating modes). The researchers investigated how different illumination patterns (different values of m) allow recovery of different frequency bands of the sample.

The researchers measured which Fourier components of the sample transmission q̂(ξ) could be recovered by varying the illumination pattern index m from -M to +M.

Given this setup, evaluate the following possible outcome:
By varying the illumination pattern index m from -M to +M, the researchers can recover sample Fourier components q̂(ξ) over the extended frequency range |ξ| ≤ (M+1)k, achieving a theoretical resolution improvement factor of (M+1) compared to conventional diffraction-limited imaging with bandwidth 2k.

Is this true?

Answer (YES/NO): YES